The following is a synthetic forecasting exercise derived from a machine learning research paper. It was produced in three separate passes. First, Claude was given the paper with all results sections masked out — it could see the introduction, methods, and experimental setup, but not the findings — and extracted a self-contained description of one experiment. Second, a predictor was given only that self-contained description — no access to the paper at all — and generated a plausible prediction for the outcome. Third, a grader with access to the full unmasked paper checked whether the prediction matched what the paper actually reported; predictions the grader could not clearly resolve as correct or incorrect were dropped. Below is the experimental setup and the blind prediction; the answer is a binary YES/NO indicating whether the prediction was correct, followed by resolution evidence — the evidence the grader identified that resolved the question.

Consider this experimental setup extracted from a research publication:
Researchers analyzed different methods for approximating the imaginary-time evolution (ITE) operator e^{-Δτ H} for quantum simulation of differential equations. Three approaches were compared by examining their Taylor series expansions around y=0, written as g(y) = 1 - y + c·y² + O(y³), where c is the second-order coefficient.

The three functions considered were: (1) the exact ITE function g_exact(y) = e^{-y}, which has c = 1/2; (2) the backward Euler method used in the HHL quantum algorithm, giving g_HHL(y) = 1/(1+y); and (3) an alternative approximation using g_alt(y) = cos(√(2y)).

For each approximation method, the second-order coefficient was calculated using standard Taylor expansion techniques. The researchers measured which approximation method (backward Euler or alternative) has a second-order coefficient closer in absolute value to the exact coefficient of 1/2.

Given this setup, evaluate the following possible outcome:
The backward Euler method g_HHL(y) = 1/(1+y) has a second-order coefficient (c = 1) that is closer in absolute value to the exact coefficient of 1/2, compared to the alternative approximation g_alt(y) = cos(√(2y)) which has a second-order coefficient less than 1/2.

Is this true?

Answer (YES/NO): NO